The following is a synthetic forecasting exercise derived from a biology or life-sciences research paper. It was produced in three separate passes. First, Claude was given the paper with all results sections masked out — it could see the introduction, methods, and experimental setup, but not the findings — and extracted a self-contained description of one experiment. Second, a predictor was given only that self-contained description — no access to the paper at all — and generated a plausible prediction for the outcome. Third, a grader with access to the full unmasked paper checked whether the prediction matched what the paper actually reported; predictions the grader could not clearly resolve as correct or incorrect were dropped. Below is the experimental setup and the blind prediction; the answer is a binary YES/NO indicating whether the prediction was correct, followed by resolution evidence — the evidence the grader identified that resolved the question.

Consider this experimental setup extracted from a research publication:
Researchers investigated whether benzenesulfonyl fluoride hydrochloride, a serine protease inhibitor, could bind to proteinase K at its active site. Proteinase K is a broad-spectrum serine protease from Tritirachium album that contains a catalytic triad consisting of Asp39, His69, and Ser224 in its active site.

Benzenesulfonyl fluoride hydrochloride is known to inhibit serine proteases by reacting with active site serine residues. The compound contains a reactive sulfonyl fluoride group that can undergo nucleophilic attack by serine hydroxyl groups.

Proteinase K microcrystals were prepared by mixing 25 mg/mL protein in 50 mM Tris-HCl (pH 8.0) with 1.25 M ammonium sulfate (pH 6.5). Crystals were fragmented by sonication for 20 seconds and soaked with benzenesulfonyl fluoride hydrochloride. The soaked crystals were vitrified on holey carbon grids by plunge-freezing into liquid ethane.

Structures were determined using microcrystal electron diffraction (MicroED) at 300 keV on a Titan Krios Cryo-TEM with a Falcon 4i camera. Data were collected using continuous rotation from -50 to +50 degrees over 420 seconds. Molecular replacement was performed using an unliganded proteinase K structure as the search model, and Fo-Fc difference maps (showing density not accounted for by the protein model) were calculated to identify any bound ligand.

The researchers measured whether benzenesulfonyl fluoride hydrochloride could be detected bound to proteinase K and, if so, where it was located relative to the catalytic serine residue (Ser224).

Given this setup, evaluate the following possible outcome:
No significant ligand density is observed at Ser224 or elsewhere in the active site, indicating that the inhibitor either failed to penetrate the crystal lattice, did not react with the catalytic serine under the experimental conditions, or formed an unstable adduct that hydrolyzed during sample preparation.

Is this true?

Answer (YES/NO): NO